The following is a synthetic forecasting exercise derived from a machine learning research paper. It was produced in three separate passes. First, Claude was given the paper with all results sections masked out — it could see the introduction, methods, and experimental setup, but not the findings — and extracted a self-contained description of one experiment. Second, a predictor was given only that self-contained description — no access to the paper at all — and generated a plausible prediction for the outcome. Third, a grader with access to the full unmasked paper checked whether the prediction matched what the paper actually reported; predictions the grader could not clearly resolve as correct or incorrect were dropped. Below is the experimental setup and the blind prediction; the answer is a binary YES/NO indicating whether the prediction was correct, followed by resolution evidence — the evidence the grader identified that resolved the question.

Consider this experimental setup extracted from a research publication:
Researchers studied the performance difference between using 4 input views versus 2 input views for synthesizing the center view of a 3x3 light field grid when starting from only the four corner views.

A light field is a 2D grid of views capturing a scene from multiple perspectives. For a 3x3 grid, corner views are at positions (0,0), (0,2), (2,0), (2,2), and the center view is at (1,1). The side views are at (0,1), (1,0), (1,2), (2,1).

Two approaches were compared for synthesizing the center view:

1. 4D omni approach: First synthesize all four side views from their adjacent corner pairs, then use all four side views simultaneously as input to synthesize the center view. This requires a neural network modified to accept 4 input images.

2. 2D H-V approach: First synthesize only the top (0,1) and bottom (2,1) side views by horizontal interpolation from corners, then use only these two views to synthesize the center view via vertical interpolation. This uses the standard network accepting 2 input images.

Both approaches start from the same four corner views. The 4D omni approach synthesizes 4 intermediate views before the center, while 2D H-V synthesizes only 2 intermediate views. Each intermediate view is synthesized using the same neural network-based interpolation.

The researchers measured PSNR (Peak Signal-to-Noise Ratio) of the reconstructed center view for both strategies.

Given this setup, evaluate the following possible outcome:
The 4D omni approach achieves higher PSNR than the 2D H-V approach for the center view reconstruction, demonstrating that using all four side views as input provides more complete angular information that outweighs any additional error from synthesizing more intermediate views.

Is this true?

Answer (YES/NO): NO